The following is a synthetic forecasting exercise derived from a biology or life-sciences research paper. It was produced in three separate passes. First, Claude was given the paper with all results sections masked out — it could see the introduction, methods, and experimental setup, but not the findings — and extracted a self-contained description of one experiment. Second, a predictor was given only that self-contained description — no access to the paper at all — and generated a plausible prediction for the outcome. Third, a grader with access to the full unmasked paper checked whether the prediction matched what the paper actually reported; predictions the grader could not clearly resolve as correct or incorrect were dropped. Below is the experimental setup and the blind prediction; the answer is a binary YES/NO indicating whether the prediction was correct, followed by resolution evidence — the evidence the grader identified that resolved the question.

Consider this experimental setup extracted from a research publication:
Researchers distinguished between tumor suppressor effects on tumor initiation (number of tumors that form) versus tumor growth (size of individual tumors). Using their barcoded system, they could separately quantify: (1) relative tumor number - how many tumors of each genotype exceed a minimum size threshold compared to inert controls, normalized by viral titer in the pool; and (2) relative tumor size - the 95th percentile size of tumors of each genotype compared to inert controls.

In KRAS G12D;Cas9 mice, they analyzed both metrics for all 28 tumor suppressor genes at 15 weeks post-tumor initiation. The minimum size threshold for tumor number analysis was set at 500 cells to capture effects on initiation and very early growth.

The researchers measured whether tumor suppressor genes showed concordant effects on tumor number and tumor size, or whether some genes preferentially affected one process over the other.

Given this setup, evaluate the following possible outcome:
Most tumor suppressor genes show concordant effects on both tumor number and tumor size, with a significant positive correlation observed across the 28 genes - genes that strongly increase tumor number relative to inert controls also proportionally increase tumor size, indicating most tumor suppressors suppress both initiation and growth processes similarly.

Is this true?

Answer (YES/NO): NO